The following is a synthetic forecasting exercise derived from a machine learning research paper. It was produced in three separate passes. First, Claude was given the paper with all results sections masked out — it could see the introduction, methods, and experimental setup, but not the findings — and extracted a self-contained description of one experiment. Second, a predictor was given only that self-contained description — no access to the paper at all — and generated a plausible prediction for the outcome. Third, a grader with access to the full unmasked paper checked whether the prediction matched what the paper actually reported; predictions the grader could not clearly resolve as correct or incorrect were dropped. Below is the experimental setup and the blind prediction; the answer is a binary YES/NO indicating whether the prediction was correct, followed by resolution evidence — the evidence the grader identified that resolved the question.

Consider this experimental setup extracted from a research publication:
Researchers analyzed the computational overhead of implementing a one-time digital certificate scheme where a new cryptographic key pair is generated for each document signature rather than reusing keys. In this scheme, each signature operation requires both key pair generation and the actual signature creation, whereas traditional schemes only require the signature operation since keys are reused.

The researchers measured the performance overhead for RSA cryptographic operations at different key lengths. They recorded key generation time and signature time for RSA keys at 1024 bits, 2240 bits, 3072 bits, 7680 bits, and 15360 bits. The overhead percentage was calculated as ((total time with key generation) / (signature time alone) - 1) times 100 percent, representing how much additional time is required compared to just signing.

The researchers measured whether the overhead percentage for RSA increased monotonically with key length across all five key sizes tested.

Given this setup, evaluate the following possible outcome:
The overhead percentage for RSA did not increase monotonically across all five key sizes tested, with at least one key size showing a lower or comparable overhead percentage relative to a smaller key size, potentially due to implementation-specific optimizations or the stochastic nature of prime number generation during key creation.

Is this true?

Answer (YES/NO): YES